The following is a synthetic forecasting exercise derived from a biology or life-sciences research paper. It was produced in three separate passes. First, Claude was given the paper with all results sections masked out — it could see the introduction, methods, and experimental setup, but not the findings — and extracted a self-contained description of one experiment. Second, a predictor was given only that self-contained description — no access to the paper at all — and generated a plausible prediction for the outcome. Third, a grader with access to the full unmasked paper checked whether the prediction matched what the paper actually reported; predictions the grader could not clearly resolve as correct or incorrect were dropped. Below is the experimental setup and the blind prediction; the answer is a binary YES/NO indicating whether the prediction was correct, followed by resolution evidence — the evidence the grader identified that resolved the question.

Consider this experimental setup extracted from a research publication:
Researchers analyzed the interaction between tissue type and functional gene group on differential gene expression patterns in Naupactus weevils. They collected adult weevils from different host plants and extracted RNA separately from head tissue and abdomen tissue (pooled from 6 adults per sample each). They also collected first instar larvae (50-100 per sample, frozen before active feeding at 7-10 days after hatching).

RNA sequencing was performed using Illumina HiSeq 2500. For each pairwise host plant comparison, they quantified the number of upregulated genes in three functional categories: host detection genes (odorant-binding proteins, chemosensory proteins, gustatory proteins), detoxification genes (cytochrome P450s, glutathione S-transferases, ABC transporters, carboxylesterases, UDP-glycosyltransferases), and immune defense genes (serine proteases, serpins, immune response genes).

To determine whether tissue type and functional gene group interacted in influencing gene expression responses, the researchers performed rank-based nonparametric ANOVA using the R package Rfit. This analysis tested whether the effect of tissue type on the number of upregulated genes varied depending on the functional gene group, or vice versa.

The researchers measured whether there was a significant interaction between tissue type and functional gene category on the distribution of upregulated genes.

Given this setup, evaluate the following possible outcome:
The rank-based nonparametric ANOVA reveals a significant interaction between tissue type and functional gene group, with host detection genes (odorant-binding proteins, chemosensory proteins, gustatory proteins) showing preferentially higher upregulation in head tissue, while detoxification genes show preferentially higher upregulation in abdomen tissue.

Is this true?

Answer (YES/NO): NO